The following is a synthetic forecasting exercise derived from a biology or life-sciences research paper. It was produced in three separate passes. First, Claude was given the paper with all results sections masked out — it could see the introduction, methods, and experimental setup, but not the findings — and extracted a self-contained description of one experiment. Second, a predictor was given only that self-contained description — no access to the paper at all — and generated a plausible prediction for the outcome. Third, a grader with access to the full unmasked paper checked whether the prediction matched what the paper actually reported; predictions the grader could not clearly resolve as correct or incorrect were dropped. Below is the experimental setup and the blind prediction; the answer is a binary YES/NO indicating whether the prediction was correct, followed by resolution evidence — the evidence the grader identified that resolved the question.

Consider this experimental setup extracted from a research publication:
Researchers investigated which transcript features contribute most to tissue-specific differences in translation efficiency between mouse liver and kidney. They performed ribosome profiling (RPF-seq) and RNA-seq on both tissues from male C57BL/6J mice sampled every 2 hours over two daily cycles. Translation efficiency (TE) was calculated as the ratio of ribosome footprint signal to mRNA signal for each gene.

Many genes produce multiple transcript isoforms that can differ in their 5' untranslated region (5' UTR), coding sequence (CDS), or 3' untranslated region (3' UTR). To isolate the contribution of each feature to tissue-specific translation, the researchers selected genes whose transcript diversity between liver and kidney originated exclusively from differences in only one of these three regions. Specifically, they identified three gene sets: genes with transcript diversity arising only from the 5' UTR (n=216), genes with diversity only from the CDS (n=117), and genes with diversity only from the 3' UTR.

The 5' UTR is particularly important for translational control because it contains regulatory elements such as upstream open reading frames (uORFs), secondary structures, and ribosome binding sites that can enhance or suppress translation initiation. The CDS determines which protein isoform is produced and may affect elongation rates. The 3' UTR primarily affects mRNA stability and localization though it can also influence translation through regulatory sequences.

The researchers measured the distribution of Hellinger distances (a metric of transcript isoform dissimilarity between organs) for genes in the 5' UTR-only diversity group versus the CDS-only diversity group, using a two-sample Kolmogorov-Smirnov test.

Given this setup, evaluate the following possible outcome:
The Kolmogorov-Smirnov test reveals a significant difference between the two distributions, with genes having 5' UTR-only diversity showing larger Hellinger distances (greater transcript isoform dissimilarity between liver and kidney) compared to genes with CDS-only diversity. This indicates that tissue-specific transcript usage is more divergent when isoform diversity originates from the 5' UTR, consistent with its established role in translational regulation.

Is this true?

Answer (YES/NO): NO